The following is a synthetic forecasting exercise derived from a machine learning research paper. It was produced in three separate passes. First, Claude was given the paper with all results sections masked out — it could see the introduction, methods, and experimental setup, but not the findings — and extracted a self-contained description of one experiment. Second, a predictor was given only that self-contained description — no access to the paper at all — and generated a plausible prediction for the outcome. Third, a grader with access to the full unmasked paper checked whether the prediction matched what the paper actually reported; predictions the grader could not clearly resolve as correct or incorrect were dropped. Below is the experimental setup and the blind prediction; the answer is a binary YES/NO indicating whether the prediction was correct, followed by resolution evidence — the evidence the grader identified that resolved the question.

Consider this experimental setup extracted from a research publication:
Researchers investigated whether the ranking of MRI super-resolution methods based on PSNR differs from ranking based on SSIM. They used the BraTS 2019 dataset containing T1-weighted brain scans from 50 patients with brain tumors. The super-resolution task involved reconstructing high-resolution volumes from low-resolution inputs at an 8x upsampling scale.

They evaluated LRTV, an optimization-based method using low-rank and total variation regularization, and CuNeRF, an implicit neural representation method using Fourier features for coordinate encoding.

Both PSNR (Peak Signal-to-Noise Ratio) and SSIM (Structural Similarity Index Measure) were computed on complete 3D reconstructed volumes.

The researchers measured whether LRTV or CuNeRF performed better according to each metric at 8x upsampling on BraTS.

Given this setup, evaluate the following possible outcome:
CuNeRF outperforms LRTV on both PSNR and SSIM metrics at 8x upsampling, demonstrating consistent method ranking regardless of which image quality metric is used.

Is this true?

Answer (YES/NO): YES